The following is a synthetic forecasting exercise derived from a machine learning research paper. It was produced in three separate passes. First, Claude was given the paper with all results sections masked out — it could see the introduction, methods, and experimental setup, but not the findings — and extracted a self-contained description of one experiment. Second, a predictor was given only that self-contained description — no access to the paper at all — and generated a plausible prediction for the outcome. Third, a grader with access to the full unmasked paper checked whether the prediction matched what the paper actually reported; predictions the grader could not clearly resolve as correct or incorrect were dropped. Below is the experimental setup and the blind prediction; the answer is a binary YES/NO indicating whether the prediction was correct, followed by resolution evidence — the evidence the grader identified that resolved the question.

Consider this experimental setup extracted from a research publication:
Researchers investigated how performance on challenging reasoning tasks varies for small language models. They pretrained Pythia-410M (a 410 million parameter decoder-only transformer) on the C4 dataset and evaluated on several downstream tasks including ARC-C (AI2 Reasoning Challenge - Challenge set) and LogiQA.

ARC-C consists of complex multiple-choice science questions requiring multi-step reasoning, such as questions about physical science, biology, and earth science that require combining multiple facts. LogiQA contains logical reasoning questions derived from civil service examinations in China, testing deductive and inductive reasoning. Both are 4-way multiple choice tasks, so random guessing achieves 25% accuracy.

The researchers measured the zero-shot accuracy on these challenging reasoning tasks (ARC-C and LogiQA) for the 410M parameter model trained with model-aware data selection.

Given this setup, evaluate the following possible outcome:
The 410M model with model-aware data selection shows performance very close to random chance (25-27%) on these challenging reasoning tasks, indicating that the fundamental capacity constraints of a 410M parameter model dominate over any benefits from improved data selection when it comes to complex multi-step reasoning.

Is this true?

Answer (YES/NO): YES